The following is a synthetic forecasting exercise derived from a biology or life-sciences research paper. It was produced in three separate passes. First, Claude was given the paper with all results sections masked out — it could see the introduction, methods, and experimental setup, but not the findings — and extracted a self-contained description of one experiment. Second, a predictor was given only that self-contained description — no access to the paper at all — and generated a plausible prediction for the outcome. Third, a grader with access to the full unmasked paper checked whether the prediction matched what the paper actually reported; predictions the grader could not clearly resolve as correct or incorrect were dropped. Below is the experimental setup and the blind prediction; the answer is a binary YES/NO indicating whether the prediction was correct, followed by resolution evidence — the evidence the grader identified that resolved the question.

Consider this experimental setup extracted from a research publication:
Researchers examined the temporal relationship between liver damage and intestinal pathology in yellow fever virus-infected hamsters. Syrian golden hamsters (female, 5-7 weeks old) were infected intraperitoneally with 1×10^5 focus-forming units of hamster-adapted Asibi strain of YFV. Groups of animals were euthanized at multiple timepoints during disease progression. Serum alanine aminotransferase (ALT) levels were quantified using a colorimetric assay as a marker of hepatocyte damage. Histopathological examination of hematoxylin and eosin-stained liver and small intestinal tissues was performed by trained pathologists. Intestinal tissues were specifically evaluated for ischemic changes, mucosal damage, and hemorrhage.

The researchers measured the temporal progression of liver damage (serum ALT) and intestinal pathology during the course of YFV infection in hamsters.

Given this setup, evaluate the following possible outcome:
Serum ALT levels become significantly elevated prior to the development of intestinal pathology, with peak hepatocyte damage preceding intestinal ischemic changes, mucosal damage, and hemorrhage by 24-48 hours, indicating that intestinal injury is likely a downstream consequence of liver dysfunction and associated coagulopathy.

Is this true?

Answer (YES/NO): NO